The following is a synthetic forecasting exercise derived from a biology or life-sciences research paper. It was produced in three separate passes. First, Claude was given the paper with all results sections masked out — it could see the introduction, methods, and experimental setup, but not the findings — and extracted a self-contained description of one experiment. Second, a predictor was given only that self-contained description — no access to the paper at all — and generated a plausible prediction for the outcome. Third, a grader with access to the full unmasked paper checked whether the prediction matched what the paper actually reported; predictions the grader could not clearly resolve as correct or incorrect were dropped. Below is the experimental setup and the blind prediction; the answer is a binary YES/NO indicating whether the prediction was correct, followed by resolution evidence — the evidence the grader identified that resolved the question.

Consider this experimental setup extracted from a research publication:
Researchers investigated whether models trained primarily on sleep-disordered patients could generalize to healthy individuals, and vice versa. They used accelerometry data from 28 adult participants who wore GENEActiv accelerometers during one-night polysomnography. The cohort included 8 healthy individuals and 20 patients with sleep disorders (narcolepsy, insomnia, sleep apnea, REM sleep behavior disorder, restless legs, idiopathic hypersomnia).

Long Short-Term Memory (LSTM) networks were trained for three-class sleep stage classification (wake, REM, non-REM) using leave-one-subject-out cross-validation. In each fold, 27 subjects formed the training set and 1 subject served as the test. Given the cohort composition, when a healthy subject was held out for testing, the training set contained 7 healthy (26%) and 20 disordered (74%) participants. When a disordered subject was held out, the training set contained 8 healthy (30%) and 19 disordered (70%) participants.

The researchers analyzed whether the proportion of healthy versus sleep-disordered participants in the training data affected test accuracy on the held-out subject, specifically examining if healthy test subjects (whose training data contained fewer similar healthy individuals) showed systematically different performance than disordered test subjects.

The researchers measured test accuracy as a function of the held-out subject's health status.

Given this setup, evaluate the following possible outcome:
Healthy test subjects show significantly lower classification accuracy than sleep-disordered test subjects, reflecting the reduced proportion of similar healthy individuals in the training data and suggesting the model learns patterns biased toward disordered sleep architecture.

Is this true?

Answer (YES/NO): NO